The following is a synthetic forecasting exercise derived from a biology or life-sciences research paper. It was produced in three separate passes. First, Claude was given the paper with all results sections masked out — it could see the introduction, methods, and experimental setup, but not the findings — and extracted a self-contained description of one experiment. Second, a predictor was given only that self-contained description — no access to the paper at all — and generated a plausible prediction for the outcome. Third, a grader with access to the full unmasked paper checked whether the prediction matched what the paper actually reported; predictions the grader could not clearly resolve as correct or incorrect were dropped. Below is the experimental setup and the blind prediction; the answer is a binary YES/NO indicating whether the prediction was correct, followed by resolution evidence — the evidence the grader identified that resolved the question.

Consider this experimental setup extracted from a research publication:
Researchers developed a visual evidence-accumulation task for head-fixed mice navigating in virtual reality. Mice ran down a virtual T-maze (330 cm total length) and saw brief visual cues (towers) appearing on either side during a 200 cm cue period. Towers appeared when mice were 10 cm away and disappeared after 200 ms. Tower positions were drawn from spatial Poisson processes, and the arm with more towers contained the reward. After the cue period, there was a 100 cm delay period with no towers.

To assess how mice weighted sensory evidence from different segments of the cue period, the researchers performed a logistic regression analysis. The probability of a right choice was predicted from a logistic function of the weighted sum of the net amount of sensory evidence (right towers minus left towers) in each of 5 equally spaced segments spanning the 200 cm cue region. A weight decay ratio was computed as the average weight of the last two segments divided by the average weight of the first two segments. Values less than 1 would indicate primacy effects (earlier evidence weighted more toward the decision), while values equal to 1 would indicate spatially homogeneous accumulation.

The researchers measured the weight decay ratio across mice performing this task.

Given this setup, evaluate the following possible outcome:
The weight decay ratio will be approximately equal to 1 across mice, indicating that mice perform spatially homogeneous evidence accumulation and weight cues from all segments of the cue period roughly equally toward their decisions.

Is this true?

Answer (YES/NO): NO